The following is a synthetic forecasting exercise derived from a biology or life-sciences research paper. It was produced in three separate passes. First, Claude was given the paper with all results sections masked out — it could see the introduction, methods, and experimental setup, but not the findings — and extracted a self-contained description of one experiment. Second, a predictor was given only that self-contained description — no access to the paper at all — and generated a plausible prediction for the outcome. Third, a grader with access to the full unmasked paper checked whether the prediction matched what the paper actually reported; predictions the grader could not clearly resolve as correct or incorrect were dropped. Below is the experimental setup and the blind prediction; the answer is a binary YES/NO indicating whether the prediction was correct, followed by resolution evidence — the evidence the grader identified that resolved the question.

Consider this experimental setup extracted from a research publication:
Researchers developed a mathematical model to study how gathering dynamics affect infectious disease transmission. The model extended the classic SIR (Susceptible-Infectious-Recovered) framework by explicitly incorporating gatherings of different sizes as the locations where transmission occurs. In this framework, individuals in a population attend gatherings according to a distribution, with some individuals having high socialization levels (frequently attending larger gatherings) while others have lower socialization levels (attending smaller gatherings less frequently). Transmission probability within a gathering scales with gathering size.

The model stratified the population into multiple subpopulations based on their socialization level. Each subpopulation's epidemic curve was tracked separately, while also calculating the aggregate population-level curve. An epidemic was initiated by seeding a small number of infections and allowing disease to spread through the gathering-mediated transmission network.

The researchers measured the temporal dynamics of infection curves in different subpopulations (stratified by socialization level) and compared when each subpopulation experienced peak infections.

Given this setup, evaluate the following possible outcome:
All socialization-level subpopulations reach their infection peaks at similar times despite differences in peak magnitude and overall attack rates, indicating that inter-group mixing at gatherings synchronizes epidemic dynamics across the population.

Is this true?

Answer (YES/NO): NO